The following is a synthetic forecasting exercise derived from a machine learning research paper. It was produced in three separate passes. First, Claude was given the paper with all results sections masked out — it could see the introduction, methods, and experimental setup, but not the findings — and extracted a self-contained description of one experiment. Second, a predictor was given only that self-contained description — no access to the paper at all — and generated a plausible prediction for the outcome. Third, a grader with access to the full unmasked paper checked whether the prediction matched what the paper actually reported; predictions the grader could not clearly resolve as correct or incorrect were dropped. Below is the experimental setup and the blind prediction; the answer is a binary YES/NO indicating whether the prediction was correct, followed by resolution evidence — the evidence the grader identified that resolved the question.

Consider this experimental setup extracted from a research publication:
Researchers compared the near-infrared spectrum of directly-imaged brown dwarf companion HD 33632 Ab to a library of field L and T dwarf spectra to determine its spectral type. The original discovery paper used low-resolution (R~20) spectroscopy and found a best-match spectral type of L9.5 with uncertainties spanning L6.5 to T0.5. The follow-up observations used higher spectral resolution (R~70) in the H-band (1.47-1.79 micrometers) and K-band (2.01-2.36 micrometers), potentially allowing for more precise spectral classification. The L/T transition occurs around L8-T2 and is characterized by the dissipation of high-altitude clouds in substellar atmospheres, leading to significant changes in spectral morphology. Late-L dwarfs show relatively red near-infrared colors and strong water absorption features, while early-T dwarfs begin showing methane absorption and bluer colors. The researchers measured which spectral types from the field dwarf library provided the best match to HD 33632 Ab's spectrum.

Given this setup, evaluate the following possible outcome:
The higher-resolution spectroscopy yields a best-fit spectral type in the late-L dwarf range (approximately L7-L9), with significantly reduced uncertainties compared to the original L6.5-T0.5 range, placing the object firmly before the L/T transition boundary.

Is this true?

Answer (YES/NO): NO